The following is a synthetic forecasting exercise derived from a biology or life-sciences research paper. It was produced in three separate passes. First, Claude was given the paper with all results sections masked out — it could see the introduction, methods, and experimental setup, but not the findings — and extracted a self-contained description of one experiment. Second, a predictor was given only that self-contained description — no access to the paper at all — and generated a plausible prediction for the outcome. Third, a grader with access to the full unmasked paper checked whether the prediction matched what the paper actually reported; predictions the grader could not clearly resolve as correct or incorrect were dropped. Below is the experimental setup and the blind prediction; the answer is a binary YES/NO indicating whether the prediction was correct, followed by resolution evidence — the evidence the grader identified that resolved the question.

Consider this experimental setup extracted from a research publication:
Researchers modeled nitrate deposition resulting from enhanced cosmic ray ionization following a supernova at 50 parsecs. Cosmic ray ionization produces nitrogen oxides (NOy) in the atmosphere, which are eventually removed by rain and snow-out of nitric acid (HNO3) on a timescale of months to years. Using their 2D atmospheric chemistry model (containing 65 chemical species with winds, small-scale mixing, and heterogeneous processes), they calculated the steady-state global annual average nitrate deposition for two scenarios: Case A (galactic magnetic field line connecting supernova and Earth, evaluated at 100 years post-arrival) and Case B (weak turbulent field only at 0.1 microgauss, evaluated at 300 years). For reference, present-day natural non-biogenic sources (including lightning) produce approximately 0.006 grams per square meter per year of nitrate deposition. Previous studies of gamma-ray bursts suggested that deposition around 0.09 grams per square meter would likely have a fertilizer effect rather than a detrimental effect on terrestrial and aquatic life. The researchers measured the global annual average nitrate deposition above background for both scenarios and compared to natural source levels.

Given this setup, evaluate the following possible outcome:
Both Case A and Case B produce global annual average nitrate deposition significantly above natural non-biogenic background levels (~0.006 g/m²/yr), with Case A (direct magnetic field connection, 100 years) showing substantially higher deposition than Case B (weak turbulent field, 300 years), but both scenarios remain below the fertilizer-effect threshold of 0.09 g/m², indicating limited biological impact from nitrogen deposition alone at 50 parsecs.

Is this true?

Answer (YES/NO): NO